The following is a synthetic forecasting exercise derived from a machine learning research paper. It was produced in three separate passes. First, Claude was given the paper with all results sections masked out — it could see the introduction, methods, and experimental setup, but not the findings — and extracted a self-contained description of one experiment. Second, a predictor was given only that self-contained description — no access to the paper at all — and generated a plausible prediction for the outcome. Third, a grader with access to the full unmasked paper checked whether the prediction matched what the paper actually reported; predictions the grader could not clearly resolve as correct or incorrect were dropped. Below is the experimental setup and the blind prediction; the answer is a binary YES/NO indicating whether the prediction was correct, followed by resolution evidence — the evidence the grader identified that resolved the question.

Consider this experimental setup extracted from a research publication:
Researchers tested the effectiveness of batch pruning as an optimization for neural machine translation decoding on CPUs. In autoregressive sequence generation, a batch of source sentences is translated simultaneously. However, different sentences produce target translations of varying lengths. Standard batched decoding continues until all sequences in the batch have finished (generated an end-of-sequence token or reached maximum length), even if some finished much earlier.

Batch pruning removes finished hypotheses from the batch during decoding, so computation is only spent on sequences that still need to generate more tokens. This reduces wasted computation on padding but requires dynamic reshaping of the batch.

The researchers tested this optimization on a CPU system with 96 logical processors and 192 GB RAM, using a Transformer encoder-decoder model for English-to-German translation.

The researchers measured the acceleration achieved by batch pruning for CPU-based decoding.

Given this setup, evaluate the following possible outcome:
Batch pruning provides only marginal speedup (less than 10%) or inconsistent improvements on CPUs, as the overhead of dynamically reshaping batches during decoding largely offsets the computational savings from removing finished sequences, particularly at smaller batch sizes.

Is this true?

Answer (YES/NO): YES